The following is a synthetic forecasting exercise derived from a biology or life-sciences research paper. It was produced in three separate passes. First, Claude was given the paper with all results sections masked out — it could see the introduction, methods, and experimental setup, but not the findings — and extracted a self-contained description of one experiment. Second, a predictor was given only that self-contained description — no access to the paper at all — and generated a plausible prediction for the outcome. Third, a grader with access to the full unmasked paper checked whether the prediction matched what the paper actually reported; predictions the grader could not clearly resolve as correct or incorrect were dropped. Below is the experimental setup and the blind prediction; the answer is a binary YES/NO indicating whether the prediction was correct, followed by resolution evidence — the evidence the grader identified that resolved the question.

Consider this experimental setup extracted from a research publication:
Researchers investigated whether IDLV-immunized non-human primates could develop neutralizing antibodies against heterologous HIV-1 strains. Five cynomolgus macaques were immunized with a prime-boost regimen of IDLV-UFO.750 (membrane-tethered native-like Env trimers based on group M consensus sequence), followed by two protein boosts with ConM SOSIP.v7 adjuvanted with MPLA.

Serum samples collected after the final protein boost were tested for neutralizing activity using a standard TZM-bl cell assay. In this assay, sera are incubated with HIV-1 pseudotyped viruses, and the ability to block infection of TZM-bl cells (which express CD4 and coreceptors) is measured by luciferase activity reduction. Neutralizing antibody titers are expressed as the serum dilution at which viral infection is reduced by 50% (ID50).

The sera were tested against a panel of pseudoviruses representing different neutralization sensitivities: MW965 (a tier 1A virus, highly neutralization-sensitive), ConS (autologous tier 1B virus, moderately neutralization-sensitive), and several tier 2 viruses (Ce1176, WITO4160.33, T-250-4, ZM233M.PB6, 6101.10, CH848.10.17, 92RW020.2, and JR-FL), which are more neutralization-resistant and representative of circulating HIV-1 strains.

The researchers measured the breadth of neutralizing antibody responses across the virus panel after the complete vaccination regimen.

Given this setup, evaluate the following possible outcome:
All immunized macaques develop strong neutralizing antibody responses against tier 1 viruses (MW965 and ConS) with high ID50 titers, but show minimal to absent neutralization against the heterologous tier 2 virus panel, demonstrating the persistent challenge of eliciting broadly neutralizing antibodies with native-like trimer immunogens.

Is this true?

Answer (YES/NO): NO